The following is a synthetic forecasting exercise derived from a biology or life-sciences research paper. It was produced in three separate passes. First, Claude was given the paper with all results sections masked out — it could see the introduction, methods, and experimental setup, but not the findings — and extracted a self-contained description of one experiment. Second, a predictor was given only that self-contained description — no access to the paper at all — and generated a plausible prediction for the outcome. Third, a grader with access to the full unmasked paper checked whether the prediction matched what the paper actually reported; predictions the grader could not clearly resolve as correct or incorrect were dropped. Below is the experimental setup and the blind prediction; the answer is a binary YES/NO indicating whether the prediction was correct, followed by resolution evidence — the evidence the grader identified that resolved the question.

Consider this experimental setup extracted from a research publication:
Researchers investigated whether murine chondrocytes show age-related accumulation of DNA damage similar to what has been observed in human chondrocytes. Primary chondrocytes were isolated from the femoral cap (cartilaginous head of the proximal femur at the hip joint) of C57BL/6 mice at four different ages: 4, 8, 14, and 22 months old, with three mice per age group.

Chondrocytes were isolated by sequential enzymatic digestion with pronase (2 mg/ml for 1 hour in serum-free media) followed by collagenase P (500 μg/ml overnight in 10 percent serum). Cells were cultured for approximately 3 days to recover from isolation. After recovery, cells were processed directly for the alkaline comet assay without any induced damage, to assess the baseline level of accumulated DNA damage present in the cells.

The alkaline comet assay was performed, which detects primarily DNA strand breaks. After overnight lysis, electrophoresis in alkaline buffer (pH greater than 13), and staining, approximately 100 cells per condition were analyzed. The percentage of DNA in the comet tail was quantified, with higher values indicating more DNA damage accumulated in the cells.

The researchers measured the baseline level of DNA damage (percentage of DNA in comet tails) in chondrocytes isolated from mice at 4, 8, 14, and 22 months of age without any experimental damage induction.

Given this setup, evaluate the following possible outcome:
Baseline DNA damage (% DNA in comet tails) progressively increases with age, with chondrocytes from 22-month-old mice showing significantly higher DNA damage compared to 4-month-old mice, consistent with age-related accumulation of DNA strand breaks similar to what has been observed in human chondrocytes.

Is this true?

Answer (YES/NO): YES